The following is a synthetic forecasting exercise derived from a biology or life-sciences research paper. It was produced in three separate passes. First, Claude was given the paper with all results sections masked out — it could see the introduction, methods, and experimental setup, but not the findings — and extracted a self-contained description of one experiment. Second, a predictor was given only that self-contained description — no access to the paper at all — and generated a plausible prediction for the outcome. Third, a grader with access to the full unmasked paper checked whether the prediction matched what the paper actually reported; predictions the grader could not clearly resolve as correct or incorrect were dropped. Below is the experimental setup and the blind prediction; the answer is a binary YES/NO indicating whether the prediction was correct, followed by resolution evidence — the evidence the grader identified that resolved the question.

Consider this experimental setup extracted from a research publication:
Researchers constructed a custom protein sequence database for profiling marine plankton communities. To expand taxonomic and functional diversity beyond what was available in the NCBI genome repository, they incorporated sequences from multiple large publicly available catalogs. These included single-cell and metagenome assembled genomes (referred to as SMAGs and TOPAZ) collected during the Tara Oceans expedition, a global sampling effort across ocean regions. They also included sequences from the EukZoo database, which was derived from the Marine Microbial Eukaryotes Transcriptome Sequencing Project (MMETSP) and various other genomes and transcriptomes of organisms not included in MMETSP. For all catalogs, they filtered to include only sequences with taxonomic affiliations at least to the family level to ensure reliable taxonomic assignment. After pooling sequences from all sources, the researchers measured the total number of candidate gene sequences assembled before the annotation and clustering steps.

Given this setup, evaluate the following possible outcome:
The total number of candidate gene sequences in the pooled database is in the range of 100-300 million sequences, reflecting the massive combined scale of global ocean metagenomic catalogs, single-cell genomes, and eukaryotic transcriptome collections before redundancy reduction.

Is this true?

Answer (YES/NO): NO